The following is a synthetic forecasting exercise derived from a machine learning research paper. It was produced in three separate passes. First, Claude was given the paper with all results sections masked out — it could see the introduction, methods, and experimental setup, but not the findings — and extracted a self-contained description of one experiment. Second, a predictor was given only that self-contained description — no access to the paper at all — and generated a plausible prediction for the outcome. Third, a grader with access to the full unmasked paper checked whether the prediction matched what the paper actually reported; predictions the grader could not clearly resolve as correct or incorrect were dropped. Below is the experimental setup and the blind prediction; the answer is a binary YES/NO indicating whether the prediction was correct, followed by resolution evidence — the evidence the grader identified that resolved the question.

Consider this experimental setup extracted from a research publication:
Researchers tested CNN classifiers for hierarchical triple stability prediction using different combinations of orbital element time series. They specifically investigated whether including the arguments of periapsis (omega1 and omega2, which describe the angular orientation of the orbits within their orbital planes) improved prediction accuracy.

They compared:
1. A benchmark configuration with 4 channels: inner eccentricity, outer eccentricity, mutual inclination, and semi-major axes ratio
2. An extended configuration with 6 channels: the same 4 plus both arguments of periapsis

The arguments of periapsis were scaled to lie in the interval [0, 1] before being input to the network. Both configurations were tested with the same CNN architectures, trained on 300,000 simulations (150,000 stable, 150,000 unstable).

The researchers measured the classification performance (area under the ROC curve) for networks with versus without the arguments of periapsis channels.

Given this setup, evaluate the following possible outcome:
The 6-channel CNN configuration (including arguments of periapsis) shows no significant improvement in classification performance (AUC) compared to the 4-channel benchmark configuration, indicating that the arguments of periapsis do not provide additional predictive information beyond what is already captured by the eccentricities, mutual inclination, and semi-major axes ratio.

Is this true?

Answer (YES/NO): NO